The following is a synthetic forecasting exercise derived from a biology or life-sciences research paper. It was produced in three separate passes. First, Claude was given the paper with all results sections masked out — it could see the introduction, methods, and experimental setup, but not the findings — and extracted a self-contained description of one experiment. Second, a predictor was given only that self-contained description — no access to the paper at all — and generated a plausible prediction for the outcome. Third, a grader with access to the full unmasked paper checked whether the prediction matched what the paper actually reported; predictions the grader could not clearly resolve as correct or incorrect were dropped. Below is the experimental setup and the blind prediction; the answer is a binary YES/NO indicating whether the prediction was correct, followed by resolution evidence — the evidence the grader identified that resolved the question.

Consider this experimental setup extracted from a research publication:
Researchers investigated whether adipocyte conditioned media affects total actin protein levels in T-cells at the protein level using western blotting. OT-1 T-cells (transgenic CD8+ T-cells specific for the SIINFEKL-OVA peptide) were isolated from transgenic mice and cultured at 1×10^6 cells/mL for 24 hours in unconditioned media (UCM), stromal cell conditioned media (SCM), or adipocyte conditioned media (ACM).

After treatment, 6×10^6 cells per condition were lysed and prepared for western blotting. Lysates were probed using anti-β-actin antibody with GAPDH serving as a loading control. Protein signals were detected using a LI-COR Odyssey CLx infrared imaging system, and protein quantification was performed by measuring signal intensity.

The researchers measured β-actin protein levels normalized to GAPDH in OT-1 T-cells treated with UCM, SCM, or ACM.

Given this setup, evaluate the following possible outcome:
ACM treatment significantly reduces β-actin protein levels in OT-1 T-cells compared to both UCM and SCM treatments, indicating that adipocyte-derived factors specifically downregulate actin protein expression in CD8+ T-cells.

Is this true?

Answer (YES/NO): NO